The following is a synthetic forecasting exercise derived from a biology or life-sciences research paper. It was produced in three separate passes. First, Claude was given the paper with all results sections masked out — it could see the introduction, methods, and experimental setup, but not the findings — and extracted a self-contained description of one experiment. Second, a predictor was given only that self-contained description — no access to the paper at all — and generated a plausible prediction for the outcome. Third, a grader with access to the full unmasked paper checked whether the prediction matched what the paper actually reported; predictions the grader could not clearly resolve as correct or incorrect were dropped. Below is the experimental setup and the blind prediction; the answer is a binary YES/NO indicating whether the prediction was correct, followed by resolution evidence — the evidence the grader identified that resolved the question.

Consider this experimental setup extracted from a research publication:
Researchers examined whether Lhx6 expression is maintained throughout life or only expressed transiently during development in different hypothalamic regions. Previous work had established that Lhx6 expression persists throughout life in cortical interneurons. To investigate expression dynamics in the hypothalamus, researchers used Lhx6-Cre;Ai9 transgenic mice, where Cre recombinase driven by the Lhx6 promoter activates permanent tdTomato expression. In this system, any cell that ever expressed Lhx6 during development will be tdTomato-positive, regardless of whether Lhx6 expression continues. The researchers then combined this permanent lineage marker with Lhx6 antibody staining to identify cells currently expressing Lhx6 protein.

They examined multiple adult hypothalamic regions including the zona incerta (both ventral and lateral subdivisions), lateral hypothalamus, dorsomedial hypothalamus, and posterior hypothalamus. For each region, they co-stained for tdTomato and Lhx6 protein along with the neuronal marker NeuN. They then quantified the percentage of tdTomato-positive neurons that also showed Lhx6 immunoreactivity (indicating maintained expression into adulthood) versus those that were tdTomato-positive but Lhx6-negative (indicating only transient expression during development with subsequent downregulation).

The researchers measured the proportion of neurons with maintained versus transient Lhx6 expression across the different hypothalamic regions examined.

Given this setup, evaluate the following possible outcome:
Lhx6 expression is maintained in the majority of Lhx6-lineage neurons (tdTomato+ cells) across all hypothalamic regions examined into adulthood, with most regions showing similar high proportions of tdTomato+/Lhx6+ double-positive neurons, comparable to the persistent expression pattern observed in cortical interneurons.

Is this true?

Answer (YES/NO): NO